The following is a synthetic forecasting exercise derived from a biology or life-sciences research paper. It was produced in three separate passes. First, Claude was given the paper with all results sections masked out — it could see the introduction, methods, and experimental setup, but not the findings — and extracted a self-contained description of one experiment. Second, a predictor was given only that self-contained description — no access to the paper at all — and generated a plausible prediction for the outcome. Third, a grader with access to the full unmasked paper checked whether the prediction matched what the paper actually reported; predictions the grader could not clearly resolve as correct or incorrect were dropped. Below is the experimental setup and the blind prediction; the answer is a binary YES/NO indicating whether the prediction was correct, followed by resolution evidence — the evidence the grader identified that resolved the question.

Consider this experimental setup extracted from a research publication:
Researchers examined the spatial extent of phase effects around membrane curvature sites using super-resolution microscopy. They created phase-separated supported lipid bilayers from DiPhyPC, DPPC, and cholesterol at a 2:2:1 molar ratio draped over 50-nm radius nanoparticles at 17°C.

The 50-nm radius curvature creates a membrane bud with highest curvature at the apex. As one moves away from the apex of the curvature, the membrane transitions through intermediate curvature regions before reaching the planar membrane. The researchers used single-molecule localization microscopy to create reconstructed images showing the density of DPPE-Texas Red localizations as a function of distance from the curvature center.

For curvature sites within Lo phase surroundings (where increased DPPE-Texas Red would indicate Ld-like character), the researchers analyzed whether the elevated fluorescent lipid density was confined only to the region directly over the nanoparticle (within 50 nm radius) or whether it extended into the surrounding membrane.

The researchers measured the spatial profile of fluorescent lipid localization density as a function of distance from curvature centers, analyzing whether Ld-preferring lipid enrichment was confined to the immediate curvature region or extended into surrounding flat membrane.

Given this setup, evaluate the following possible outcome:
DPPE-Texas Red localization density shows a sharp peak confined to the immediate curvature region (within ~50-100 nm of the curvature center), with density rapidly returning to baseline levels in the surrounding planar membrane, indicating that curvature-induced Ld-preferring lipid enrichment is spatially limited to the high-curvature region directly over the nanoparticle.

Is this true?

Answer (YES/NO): NO